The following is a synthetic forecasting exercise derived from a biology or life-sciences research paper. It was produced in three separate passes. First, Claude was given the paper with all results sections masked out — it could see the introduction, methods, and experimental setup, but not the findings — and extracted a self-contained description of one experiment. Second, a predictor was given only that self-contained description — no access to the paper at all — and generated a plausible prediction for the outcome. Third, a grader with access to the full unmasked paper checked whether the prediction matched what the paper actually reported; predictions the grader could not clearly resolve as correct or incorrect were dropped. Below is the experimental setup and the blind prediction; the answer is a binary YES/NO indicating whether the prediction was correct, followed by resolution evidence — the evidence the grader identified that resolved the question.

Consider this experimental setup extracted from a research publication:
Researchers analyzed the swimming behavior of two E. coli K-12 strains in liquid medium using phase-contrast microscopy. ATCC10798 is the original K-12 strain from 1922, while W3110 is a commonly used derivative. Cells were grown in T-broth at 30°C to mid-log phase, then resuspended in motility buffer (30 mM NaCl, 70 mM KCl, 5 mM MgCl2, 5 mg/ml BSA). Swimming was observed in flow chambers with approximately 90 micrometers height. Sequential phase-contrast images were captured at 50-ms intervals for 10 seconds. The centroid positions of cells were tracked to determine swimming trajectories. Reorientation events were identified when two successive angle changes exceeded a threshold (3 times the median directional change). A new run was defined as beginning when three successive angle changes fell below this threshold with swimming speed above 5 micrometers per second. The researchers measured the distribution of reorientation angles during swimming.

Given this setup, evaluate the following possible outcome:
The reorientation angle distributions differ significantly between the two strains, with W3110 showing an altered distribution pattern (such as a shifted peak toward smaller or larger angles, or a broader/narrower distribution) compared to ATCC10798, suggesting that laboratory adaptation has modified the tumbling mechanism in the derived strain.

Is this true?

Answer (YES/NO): NO